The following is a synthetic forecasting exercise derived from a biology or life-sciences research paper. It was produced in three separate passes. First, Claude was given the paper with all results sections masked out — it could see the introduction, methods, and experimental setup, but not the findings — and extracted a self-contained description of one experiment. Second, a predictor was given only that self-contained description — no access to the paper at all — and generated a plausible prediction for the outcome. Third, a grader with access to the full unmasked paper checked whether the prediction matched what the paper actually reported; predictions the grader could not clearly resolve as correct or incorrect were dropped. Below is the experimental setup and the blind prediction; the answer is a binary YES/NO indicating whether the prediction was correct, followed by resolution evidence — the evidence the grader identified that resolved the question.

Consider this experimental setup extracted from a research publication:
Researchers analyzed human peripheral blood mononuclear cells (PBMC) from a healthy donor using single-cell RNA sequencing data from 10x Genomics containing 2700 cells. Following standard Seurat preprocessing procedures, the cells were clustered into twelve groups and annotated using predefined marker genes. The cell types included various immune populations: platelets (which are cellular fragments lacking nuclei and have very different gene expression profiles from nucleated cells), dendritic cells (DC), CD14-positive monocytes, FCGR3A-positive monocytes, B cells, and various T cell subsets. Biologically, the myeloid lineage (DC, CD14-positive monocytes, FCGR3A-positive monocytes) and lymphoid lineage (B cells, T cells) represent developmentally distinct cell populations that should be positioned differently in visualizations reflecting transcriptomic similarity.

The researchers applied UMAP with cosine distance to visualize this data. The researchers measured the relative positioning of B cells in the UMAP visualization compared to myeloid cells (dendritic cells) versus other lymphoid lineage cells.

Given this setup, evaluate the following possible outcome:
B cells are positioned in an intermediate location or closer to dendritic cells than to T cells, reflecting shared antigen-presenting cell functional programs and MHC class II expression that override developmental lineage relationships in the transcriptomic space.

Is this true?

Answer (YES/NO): YES